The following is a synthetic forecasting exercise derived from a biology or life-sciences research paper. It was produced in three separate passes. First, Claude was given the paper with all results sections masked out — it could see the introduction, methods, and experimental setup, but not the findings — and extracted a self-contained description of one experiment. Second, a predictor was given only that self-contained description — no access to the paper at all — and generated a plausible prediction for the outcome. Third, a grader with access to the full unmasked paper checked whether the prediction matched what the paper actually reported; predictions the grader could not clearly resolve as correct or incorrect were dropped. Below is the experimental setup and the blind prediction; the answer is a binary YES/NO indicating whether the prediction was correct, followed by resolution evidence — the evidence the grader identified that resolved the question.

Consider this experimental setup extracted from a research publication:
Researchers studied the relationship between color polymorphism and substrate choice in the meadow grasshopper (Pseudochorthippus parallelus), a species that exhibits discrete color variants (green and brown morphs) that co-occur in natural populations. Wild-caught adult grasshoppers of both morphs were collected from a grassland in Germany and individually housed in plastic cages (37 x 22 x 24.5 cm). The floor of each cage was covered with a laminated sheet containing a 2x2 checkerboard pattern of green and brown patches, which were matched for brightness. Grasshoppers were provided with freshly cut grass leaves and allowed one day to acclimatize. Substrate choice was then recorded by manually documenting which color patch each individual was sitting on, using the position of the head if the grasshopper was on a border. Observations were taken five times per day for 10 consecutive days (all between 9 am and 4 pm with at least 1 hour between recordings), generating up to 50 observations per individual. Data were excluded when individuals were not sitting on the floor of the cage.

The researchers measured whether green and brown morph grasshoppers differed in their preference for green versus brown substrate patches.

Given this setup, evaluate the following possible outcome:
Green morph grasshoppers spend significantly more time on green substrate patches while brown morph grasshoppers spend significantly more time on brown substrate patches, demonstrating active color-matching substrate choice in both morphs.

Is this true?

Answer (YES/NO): NO